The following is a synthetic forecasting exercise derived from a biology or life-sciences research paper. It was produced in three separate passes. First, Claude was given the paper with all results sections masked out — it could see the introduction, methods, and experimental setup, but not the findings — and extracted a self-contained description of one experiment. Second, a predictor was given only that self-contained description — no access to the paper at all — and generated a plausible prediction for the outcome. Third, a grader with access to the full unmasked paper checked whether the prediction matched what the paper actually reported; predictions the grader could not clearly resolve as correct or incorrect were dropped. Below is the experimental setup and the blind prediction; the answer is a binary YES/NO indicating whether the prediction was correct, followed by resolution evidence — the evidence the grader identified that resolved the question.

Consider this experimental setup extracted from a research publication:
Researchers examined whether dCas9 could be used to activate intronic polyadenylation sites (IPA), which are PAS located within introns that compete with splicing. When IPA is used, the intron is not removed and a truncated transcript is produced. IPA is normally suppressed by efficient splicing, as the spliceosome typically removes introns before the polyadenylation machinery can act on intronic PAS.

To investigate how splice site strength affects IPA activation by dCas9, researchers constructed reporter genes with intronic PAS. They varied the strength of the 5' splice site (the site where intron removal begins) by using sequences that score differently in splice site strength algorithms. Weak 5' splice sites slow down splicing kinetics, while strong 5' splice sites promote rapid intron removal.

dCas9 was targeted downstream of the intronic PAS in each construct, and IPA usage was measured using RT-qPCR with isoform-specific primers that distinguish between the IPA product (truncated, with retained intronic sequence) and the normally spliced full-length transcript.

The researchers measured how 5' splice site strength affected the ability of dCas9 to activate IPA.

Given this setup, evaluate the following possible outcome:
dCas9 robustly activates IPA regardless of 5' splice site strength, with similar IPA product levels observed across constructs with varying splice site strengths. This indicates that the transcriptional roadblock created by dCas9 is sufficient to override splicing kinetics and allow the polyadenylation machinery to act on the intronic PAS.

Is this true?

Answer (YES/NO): NO